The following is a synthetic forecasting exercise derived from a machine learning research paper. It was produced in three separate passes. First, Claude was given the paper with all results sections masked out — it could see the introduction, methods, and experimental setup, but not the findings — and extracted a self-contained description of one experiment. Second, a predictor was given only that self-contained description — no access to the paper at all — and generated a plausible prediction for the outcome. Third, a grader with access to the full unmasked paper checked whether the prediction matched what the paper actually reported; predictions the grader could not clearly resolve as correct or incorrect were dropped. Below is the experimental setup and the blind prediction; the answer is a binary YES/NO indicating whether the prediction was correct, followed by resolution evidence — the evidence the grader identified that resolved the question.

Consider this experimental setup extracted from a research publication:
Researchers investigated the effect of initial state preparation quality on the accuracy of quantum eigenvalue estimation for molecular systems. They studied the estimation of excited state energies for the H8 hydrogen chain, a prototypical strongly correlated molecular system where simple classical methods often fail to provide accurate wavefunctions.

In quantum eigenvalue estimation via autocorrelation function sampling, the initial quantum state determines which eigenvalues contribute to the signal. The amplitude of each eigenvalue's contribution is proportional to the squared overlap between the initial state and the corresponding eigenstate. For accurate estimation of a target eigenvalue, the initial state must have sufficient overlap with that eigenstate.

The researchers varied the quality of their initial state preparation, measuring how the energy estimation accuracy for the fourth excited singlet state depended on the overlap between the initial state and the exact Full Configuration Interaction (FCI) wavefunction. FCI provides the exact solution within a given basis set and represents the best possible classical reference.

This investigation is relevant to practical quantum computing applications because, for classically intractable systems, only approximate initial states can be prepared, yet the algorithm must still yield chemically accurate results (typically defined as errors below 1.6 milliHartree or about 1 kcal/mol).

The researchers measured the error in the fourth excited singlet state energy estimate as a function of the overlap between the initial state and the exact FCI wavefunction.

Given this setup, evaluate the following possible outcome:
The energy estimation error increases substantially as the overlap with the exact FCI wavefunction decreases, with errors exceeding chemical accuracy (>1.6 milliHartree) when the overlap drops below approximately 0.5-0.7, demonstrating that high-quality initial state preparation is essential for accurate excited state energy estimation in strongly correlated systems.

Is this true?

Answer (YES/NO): NO